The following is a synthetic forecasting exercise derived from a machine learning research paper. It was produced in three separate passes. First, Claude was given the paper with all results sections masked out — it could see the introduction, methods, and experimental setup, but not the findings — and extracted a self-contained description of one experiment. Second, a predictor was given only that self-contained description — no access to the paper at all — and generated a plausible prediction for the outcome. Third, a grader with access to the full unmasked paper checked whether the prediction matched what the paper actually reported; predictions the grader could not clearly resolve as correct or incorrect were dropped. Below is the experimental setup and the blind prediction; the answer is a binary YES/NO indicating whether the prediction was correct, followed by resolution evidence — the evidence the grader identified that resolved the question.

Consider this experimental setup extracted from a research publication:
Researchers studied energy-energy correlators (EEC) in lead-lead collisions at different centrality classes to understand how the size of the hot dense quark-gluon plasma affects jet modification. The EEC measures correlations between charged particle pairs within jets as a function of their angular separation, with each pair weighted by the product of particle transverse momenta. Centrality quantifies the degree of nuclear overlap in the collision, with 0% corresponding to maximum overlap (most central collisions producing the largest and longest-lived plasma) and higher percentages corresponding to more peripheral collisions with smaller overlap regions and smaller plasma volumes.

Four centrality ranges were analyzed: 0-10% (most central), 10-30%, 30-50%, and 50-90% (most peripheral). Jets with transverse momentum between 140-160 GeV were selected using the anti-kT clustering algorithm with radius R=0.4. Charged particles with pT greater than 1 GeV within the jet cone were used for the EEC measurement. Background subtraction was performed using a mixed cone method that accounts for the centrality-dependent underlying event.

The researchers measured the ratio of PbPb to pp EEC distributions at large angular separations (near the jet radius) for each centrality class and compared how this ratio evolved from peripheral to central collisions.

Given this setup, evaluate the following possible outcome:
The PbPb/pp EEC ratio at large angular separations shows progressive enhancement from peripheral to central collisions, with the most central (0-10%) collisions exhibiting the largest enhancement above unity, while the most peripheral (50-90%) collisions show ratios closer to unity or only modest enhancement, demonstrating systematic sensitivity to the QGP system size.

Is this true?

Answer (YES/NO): YES